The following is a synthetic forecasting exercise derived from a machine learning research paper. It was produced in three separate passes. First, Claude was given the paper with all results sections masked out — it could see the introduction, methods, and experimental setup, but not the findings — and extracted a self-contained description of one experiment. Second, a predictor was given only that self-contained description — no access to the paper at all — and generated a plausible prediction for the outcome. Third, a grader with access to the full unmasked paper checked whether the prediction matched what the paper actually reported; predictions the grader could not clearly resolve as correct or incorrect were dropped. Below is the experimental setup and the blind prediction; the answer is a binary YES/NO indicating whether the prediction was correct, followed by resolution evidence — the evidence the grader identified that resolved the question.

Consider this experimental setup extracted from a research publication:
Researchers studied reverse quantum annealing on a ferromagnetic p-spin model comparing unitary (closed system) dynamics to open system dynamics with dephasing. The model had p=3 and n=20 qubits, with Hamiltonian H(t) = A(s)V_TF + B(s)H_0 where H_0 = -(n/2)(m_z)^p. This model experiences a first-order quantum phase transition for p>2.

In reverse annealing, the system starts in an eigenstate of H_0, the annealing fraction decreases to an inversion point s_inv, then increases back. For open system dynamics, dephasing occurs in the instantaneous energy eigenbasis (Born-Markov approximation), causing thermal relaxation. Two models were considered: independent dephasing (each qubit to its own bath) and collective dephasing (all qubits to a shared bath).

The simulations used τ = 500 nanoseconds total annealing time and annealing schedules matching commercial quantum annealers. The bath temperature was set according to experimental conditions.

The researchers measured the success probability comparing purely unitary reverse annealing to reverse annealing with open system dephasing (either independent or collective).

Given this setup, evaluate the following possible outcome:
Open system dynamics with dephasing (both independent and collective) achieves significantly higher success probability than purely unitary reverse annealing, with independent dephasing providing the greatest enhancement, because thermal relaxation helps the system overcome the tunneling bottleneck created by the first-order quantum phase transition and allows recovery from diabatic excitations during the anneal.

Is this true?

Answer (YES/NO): NO